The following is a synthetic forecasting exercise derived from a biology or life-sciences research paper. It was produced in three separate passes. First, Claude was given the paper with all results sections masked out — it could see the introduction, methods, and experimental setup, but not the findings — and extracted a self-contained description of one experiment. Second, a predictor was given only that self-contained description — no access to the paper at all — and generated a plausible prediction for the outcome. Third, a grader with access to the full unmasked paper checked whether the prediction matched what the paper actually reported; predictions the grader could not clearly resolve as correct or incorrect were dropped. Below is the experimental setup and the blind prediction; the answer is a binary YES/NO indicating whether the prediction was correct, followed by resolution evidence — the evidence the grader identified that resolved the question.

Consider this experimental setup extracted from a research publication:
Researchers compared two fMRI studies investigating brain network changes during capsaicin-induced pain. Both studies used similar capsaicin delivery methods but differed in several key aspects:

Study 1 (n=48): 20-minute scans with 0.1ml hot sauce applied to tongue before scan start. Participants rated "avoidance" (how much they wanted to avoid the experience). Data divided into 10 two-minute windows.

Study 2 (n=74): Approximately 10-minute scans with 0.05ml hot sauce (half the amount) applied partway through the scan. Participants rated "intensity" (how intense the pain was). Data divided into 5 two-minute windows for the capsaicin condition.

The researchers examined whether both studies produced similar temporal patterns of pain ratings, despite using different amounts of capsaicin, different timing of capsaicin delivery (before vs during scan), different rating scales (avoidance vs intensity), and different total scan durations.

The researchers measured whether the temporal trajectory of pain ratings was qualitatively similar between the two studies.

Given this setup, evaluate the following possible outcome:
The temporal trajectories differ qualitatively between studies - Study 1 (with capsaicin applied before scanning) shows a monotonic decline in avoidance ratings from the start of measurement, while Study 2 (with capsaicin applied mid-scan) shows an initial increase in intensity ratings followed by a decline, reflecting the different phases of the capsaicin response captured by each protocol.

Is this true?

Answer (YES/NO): NO